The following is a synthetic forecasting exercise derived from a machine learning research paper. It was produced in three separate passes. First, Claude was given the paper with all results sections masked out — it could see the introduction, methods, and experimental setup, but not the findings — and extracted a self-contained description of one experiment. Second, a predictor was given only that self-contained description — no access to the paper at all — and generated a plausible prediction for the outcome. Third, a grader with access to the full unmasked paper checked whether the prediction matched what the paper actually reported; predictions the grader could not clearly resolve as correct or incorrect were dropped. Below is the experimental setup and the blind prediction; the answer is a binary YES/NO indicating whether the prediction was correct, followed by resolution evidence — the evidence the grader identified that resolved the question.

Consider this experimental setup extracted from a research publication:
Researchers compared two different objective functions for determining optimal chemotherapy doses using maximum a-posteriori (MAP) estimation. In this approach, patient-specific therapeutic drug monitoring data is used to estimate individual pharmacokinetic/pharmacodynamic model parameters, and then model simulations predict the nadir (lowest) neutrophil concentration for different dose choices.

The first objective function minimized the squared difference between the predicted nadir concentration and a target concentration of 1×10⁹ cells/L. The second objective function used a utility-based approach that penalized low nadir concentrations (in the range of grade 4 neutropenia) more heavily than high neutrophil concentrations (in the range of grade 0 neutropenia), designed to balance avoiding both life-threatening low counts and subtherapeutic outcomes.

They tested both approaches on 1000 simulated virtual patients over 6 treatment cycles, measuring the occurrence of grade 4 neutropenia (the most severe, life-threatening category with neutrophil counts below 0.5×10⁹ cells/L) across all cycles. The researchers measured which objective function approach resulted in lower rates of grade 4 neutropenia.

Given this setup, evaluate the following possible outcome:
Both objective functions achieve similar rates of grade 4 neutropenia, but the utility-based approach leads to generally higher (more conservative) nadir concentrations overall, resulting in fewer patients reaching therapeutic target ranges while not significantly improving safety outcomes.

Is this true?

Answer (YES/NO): NO